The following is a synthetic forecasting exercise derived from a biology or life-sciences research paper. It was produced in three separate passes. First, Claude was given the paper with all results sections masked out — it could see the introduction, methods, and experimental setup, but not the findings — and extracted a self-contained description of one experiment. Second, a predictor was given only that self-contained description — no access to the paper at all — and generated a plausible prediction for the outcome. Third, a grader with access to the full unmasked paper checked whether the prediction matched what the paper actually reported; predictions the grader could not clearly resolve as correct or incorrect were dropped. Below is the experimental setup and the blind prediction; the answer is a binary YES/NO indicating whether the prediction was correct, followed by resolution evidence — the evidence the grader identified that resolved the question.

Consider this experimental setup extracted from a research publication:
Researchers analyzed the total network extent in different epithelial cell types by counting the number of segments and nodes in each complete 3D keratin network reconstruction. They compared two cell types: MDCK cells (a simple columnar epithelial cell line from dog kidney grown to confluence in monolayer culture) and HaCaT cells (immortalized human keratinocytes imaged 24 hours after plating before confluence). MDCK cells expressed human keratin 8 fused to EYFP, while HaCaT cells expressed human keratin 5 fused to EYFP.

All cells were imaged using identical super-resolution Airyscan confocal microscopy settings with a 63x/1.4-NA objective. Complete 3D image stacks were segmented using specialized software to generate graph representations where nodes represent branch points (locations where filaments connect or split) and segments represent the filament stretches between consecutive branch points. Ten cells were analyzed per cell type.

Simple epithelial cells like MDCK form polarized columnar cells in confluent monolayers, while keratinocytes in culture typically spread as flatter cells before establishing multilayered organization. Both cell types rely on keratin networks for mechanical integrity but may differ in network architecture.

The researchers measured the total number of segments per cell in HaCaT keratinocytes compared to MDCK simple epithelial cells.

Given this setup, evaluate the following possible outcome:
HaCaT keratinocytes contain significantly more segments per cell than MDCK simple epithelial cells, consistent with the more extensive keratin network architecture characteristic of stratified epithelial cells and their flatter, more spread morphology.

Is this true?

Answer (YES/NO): YES